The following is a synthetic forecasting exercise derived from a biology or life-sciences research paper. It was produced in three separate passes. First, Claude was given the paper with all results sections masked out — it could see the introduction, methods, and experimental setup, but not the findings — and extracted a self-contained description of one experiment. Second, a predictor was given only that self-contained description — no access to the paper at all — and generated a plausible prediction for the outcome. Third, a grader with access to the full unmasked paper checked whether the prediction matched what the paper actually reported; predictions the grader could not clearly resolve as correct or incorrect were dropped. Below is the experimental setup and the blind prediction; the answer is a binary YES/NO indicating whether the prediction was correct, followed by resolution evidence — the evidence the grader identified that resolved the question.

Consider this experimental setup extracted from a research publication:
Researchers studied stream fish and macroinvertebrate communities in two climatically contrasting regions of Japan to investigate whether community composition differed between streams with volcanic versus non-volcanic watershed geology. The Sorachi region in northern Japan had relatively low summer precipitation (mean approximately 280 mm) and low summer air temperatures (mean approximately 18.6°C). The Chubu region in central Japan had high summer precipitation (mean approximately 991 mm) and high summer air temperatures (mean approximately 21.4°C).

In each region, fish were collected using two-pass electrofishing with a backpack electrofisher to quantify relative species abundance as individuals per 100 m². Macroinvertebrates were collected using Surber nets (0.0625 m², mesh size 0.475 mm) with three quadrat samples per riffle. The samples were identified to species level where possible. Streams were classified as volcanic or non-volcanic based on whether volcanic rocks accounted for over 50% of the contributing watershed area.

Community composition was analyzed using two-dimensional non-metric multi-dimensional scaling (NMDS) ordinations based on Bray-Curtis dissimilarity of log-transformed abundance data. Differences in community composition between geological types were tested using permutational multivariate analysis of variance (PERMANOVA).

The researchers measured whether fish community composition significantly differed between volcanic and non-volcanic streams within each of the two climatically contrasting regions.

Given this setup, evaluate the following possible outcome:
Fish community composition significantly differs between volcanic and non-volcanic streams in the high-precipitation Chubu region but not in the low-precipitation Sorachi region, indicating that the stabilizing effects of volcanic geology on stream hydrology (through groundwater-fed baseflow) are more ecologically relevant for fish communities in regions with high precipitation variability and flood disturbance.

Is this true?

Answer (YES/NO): NO